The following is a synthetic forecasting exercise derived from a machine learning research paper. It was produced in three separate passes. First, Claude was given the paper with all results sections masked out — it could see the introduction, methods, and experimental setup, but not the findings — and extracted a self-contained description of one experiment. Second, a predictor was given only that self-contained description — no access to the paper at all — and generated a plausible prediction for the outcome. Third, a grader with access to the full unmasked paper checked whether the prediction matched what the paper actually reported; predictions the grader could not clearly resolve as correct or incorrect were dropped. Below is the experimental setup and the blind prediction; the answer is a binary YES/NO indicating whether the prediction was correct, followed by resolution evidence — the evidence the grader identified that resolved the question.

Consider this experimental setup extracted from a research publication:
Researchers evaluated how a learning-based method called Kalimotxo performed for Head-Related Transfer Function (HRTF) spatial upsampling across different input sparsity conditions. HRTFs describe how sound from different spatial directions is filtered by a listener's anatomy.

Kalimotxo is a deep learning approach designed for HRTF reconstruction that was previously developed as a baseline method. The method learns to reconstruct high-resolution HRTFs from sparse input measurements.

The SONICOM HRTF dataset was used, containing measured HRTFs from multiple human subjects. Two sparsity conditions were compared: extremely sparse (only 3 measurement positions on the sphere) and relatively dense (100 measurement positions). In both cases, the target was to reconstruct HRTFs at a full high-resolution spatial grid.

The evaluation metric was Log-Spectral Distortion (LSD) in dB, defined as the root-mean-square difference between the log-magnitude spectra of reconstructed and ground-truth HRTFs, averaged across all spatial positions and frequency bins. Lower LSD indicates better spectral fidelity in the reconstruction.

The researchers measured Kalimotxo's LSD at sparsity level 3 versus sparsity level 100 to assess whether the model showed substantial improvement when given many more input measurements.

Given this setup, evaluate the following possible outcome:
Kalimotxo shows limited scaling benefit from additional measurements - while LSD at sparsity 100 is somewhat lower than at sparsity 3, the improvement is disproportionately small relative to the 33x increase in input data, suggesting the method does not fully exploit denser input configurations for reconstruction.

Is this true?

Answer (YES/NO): YES